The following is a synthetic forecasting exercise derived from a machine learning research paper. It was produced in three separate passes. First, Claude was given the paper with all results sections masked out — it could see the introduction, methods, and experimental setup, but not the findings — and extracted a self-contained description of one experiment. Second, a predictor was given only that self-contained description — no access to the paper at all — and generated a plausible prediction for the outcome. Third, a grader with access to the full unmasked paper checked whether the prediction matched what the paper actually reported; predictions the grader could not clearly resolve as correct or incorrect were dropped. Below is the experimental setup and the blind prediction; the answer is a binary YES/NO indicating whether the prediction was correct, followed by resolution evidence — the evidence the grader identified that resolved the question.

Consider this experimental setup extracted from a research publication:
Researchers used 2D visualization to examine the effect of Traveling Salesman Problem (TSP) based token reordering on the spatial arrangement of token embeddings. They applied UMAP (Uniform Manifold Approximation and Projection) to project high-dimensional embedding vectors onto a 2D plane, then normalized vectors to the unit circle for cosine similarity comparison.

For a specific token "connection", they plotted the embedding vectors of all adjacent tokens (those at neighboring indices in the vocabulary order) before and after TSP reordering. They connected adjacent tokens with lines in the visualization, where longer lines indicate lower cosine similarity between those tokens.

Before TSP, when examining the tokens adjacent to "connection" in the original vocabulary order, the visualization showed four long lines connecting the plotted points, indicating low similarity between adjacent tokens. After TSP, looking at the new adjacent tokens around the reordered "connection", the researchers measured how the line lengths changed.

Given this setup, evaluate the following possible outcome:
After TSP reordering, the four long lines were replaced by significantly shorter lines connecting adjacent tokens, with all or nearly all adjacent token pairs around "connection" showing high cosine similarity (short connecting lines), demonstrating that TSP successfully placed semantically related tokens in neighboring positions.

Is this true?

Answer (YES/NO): NO